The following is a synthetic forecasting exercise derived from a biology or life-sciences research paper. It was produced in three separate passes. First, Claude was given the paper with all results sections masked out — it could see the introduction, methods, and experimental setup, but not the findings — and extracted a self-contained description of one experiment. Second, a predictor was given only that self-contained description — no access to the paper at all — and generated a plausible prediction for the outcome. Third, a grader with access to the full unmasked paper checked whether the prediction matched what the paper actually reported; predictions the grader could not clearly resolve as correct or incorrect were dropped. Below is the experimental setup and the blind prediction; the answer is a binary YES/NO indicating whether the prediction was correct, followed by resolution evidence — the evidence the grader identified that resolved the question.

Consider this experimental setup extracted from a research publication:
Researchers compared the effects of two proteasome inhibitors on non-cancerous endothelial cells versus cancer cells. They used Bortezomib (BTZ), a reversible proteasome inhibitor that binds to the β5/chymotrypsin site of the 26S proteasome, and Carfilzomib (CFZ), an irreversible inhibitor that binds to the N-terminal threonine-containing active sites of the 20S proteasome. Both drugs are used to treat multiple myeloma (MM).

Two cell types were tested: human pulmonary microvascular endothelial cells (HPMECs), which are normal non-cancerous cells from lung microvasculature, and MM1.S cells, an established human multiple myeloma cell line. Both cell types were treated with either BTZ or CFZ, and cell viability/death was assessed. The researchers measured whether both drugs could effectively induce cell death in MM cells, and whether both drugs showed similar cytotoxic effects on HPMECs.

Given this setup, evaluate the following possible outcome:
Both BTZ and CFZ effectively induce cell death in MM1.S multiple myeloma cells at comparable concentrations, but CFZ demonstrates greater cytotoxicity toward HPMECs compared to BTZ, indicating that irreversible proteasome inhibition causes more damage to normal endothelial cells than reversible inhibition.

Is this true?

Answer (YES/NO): NO